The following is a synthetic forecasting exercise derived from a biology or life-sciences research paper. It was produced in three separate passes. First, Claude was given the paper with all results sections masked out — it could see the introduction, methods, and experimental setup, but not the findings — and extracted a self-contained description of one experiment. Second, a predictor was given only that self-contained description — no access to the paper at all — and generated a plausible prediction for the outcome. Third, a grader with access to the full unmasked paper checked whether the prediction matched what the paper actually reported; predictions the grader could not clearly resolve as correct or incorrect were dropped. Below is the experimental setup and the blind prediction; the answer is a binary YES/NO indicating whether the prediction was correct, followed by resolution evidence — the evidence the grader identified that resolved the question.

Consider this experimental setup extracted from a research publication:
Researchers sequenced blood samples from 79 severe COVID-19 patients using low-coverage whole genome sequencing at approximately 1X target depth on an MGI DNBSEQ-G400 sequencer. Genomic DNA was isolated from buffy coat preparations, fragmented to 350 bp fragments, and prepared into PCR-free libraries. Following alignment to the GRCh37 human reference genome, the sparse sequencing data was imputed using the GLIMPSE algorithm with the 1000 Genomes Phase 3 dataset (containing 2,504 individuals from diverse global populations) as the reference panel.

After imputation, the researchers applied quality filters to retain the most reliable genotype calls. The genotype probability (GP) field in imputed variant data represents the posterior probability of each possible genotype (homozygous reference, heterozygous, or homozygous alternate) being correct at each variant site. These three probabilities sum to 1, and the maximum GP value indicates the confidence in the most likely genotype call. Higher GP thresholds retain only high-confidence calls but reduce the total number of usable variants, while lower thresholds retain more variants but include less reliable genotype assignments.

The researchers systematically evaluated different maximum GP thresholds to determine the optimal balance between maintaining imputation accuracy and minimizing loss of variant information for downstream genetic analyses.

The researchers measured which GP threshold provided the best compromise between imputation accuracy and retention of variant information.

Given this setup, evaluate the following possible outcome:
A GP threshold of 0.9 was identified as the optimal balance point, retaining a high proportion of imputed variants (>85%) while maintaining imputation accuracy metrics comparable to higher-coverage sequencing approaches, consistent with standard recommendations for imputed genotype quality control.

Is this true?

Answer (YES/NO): NO